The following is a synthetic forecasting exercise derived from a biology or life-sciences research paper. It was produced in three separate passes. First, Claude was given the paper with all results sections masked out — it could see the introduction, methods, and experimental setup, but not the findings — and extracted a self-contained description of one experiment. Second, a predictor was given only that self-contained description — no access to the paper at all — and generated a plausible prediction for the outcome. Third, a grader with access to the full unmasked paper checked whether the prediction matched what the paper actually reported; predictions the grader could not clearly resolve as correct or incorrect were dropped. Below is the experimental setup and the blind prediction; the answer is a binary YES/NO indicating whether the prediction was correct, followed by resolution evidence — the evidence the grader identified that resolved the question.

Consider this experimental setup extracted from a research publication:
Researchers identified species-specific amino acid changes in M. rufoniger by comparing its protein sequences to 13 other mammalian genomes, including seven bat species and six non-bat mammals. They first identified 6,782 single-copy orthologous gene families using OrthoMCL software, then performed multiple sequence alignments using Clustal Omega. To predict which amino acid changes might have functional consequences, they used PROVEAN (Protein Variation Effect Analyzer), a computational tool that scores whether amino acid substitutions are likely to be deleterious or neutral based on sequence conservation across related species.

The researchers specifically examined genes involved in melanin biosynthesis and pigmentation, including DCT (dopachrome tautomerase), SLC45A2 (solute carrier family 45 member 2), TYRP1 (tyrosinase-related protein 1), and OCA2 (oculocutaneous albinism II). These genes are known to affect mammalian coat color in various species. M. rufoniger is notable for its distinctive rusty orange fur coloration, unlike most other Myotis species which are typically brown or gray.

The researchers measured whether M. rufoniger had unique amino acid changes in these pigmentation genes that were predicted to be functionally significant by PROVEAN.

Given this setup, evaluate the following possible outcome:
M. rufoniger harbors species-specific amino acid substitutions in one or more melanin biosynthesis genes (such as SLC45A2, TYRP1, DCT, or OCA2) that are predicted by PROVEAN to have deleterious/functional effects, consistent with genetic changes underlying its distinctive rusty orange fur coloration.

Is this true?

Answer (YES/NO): YES